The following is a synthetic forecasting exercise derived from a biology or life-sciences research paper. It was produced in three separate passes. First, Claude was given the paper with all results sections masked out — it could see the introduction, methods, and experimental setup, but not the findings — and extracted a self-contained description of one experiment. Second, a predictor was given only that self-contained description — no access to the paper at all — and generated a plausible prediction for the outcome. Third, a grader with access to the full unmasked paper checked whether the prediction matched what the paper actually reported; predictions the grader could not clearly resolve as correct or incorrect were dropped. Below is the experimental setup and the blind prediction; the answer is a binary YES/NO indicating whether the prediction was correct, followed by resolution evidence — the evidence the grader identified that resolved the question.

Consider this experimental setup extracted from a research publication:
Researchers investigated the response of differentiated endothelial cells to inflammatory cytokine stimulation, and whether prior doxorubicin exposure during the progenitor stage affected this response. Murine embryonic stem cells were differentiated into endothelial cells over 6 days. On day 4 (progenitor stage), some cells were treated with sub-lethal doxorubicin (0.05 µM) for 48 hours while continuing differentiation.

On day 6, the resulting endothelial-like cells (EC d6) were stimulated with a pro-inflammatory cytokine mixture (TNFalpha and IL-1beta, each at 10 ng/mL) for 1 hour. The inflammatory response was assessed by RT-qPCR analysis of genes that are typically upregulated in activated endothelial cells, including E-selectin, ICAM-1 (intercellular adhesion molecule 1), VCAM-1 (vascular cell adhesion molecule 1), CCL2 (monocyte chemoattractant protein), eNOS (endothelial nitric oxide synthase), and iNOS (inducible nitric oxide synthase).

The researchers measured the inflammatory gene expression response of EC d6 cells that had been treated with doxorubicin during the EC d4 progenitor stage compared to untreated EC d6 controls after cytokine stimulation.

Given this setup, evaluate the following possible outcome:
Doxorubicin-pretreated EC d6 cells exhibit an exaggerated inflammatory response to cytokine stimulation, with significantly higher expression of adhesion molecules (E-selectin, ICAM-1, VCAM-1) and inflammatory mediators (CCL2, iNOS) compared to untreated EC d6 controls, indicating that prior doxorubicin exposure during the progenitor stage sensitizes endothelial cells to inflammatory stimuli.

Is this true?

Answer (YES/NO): NO